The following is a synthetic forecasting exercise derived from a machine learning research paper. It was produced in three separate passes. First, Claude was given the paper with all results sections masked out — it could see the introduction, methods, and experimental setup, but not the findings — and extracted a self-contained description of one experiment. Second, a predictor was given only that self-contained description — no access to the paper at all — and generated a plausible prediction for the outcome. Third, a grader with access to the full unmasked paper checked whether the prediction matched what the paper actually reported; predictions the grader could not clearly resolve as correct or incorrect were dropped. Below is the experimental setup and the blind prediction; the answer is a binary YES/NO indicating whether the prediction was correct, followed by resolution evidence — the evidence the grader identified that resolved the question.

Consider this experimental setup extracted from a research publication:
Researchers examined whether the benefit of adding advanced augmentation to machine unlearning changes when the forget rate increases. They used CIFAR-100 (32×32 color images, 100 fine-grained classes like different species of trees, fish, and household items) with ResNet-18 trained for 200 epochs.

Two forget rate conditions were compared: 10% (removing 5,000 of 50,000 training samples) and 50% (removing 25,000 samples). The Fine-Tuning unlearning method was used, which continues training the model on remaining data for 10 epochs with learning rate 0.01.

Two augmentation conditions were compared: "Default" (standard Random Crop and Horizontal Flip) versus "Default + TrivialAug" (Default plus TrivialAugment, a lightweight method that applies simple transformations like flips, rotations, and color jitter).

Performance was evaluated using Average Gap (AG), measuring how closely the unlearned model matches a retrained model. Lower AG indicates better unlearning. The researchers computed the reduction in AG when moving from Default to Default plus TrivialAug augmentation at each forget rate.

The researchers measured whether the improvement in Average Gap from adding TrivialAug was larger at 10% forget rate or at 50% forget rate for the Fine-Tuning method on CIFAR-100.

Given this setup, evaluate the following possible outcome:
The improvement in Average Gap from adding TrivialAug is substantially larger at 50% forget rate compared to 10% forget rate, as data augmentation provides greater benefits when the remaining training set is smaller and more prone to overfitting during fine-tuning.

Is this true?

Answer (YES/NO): YES